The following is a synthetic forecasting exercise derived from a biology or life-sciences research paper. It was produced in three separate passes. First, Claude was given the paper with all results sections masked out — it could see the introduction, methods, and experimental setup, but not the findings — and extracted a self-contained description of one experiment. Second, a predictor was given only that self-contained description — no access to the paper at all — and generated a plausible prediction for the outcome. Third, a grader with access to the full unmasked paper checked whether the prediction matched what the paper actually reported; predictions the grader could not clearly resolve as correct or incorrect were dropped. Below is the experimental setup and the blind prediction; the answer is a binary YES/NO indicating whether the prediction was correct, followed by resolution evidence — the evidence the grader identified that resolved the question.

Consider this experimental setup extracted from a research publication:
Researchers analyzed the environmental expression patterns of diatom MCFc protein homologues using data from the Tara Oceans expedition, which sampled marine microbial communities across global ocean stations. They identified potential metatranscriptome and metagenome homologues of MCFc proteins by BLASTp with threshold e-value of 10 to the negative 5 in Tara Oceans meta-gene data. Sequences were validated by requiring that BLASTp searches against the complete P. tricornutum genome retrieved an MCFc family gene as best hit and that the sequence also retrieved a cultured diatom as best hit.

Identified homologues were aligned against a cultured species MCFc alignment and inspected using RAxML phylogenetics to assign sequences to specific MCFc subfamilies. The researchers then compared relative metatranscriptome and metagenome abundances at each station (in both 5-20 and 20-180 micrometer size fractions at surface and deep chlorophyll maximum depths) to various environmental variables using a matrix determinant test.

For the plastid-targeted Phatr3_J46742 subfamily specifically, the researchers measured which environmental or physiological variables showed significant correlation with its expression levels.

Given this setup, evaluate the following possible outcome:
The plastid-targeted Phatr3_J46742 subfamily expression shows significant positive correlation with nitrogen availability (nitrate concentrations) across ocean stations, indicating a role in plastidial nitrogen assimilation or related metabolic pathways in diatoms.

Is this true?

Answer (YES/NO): YES